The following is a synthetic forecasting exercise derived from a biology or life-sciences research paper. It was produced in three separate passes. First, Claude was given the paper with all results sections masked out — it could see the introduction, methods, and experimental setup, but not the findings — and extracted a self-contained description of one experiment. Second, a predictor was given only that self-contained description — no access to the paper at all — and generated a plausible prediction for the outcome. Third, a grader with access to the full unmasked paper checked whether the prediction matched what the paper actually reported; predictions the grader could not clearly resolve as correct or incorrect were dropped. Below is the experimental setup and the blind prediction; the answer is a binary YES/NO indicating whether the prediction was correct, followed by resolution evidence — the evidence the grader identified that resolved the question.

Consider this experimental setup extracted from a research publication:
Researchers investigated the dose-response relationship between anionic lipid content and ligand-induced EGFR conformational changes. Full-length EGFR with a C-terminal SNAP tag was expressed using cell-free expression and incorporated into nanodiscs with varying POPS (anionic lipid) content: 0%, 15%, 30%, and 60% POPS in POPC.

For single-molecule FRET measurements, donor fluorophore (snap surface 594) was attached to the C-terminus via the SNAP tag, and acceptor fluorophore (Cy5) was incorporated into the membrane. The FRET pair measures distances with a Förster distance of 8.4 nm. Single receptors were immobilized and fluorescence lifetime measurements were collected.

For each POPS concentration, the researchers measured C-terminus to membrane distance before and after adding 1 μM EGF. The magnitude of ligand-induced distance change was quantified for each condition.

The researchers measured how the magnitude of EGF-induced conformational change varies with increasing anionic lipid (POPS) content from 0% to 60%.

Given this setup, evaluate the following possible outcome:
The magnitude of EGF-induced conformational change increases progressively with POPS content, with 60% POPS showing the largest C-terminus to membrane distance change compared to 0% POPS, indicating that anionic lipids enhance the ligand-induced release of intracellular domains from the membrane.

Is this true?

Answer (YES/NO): NO